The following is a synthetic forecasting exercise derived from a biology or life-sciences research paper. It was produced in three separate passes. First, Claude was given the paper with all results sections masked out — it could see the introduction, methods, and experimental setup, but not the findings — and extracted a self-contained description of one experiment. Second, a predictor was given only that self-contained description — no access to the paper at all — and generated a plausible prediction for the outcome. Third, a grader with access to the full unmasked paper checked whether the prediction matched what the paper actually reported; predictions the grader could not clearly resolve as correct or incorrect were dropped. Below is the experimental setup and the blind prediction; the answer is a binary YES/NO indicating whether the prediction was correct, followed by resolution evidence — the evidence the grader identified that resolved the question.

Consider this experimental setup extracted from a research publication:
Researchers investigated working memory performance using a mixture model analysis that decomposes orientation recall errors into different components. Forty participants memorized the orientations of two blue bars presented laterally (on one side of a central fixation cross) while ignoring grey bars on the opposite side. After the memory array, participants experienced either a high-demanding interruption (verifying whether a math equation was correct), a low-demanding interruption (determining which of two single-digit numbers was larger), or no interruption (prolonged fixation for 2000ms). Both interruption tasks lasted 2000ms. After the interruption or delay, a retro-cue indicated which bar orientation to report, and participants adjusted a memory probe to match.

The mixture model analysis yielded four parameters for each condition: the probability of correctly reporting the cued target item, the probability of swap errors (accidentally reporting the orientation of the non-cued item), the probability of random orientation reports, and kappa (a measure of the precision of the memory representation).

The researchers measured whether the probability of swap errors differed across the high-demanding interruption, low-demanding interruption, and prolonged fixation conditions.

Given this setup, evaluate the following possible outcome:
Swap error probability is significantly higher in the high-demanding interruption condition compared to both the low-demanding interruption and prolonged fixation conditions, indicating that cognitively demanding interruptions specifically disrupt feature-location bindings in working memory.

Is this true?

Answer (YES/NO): YES